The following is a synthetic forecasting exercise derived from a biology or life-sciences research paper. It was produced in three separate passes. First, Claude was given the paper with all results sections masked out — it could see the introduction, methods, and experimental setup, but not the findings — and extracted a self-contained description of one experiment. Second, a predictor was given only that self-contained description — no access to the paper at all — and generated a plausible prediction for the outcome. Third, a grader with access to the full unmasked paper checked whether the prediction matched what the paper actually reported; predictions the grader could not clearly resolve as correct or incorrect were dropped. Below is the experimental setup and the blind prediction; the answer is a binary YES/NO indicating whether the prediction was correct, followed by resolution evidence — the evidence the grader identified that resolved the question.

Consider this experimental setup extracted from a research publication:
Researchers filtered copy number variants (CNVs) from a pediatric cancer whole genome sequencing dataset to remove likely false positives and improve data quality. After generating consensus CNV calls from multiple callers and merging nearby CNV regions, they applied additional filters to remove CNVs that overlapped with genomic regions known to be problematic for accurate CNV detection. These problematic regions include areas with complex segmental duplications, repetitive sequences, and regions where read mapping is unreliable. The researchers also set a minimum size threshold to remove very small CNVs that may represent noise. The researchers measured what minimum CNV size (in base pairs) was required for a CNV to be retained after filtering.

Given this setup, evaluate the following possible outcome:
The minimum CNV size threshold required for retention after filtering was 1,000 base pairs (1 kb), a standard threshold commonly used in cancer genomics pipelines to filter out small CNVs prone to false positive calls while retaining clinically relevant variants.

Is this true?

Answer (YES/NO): NO